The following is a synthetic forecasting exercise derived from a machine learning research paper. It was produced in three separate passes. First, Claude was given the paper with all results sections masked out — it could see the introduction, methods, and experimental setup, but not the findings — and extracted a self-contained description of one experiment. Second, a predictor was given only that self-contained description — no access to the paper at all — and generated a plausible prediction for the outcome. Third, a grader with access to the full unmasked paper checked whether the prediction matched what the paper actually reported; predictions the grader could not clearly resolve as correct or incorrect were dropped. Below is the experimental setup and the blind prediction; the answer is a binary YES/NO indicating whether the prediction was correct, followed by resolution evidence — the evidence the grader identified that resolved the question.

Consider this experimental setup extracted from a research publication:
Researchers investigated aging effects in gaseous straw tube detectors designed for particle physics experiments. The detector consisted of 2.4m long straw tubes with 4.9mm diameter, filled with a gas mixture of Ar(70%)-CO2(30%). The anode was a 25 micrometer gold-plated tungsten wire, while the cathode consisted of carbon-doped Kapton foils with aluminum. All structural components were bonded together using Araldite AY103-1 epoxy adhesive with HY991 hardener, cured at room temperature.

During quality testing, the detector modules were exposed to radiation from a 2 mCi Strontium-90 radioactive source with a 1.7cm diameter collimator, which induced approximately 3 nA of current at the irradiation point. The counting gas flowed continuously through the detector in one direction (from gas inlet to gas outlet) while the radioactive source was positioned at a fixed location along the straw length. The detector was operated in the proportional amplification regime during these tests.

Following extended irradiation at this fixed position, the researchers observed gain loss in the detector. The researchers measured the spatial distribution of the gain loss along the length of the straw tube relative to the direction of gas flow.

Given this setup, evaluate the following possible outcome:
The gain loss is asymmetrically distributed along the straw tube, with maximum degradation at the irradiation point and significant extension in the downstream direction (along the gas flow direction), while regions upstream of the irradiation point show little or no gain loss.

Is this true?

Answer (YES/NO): NO